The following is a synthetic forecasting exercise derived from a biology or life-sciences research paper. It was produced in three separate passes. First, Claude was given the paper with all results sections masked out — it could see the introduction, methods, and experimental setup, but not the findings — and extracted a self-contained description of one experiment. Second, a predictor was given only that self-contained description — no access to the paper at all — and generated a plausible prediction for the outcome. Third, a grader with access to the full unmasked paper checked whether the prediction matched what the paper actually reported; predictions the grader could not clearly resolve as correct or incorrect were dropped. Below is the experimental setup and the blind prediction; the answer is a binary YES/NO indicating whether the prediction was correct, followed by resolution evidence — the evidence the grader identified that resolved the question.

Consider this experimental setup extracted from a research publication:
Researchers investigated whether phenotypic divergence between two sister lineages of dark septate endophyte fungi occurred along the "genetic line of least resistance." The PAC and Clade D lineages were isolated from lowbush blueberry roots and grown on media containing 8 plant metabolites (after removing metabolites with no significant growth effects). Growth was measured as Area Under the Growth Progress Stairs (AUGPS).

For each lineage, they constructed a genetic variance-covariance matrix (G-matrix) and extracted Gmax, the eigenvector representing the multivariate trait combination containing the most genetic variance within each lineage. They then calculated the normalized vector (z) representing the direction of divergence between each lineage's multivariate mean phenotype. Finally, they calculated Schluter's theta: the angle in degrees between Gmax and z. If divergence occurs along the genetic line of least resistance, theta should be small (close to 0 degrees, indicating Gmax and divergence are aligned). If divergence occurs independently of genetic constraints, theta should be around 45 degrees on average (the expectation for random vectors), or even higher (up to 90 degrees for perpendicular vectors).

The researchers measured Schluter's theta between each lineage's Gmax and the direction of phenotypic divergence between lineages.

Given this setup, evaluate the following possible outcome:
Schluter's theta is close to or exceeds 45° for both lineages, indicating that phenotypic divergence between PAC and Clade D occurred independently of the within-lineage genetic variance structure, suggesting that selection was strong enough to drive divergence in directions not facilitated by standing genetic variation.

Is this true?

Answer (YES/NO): YES